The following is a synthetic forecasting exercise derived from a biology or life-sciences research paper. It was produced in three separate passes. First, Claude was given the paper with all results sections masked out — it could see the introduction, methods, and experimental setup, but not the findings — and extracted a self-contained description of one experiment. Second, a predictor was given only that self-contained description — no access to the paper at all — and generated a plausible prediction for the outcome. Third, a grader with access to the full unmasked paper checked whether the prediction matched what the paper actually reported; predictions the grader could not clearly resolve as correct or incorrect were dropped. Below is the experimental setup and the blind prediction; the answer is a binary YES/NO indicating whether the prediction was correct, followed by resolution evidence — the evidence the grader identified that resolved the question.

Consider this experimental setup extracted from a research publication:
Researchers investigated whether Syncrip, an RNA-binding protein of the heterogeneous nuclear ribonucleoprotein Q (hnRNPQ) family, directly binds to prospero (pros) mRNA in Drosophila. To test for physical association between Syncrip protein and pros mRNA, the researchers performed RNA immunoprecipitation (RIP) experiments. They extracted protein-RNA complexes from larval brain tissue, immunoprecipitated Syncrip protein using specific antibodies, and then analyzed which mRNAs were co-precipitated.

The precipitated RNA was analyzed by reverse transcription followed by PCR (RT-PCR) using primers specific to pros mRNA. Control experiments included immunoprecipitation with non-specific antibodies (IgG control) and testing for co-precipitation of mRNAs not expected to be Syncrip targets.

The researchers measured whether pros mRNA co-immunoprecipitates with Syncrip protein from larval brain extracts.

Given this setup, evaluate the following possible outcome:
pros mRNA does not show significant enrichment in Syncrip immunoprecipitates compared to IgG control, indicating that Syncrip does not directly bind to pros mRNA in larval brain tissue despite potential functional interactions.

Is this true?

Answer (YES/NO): NO